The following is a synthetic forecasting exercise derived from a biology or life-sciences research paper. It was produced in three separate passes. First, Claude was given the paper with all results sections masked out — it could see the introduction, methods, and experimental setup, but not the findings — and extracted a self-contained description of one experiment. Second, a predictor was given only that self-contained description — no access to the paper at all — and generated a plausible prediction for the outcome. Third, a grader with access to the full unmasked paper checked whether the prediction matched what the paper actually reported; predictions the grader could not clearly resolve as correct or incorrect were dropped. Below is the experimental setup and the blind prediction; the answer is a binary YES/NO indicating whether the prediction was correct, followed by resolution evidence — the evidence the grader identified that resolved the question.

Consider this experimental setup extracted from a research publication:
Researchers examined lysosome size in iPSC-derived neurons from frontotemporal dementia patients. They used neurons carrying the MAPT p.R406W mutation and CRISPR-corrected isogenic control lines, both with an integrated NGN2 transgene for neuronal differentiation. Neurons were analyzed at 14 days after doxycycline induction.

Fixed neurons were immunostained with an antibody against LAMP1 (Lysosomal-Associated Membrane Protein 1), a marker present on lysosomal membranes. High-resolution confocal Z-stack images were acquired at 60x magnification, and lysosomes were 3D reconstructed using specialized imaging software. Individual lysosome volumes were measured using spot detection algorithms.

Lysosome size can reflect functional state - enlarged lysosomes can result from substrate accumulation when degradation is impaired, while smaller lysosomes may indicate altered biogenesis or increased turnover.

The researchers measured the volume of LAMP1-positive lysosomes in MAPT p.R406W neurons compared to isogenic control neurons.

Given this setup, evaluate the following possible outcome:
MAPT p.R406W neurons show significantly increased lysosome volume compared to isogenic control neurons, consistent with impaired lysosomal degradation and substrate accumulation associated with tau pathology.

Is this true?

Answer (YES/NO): YES